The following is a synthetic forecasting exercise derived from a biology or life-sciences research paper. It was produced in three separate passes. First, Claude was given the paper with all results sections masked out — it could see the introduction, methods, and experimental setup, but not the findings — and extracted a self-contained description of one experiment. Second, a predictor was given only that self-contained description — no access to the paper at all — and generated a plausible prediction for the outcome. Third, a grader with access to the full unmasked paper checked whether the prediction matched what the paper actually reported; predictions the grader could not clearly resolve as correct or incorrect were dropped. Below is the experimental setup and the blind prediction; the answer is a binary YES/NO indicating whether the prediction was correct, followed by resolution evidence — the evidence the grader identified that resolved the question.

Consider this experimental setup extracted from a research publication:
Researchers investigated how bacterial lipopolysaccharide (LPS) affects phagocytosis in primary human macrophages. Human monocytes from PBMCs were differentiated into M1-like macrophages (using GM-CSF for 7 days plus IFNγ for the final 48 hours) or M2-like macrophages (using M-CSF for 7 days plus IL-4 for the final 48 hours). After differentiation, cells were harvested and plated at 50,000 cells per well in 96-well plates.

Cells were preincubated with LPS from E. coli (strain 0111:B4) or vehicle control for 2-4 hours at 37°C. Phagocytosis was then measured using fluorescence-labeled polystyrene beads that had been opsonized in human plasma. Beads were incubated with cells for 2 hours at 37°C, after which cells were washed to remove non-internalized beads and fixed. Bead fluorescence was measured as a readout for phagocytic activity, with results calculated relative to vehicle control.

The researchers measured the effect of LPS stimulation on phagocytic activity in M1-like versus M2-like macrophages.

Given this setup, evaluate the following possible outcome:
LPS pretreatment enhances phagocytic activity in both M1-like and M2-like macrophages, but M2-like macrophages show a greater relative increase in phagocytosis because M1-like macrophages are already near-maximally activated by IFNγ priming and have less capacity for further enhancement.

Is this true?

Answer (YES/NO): NO